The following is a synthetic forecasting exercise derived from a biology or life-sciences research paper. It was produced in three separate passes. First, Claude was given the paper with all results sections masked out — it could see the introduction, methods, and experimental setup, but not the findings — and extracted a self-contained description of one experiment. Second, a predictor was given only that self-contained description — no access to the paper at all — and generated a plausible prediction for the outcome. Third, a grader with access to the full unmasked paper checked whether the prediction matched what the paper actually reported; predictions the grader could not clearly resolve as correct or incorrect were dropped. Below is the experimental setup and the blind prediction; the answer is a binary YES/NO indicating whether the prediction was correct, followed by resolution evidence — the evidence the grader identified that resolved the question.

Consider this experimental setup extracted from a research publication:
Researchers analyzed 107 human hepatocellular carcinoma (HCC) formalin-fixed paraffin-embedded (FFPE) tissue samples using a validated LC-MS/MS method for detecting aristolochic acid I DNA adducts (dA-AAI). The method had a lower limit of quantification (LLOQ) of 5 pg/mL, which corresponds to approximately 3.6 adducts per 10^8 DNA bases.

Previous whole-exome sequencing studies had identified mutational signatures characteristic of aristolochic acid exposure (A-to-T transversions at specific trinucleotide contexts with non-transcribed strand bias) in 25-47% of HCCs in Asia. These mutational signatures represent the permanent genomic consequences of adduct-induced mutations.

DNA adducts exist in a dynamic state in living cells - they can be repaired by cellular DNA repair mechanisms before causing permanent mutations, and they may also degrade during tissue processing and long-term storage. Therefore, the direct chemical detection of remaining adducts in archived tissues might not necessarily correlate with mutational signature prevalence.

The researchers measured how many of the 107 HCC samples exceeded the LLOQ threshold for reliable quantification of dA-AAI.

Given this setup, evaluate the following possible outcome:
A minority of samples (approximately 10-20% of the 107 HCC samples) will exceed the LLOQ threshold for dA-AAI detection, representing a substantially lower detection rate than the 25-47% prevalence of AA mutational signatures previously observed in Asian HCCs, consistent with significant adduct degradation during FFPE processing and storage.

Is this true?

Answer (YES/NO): NO